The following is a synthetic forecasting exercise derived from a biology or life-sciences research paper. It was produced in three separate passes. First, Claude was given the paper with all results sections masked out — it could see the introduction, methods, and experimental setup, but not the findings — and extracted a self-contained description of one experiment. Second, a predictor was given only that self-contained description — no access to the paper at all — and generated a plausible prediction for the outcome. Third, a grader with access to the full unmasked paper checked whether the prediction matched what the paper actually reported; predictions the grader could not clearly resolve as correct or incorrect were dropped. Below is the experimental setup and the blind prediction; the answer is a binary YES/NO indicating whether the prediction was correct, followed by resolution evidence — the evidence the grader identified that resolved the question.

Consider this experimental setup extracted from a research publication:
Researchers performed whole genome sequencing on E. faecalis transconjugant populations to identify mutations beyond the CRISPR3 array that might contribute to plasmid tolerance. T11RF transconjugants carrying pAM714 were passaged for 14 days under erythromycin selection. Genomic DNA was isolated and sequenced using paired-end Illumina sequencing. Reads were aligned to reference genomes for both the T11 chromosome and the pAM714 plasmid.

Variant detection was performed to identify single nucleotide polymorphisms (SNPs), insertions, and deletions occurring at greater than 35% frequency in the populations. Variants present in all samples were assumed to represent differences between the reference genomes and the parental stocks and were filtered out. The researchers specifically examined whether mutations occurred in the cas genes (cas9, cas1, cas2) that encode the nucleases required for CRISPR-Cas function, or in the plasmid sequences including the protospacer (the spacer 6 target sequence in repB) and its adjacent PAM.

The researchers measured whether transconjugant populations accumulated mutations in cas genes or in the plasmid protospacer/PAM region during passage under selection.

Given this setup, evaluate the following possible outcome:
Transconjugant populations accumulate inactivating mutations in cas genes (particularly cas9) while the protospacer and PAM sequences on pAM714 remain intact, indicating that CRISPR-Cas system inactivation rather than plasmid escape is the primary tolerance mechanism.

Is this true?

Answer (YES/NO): YES